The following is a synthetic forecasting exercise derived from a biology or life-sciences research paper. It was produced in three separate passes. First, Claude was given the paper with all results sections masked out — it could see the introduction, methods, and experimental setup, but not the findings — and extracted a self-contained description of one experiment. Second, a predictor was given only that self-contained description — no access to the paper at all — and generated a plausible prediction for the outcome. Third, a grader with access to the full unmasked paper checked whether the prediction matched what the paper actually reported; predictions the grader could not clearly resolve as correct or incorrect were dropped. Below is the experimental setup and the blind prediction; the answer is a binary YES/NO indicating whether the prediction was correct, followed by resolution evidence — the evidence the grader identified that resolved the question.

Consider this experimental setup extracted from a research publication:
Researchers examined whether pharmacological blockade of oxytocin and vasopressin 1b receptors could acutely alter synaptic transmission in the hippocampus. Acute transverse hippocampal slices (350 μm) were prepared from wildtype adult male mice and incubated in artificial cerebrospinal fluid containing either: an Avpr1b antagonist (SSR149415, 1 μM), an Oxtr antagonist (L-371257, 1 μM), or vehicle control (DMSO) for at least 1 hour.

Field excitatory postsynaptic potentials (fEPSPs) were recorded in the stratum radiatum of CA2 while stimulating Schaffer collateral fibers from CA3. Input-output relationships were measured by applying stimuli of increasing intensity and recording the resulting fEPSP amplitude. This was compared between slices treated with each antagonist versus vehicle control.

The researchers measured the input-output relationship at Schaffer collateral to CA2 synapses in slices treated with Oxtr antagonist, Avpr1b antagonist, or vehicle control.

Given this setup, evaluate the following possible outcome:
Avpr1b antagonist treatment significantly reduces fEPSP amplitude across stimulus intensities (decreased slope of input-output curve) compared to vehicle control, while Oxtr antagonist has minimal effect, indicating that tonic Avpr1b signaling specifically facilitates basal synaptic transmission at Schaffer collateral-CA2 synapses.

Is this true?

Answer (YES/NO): NO